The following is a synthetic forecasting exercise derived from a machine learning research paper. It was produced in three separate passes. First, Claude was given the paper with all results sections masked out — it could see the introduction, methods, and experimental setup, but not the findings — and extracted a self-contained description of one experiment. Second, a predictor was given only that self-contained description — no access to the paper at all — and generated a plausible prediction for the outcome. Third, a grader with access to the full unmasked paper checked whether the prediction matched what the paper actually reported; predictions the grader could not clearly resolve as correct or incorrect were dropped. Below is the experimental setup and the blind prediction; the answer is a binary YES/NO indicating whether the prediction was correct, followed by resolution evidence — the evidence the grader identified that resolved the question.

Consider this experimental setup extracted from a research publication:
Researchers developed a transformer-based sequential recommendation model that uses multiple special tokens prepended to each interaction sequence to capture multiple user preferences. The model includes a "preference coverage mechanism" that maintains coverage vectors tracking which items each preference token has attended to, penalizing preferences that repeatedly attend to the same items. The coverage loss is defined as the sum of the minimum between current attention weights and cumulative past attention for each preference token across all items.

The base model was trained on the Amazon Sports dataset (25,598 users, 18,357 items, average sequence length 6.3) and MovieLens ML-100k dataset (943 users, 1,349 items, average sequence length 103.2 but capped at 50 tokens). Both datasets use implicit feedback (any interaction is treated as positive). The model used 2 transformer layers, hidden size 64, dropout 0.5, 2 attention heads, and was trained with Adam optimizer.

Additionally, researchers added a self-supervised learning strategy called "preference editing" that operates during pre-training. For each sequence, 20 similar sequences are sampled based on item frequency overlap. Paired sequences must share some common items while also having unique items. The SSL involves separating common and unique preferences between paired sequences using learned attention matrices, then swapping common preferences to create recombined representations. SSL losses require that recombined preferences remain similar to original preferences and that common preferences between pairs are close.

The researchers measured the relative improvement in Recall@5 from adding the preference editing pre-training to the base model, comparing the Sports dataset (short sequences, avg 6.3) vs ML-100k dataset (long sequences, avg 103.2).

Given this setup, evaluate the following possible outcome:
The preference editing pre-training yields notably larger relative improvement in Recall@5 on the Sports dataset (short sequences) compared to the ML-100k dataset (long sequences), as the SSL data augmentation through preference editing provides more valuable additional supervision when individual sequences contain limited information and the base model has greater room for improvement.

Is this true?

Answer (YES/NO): YES